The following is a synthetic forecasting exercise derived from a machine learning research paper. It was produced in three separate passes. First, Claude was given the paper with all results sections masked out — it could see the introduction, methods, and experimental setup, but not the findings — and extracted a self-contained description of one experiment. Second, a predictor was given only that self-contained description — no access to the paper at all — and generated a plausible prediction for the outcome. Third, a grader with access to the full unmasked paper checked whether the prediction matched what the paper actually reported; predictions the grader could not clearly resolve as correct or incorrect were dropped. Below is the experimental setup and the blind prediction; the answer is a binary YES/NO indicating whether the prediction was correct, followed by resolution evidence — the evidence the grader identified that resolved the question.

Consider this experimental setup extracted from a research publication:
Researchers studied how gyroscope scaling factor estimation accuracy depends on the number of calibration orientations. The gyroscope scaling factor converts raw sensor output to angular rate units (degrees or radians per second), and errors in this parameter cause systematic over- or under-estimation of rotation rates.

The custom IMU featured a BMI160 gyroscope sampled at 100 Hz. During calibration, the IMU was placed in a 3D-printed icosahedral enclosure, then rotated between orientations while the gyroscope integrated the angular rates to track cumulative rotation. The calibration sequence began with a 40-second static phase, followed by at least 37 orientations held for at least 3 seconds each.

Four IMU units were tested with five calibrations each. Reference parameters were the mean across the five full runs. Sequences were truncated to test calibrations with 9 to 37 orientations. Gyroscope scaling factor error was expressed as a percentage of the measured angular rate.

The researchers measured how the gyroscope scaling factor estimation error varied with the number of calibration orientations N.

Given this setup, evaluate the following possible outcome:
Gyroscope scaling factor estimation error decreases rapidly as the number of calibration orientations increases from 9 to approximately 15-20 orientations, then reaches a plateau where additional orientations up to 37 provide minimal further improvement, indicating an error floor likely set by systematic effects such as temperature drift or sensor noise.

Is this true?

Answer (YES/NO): NO